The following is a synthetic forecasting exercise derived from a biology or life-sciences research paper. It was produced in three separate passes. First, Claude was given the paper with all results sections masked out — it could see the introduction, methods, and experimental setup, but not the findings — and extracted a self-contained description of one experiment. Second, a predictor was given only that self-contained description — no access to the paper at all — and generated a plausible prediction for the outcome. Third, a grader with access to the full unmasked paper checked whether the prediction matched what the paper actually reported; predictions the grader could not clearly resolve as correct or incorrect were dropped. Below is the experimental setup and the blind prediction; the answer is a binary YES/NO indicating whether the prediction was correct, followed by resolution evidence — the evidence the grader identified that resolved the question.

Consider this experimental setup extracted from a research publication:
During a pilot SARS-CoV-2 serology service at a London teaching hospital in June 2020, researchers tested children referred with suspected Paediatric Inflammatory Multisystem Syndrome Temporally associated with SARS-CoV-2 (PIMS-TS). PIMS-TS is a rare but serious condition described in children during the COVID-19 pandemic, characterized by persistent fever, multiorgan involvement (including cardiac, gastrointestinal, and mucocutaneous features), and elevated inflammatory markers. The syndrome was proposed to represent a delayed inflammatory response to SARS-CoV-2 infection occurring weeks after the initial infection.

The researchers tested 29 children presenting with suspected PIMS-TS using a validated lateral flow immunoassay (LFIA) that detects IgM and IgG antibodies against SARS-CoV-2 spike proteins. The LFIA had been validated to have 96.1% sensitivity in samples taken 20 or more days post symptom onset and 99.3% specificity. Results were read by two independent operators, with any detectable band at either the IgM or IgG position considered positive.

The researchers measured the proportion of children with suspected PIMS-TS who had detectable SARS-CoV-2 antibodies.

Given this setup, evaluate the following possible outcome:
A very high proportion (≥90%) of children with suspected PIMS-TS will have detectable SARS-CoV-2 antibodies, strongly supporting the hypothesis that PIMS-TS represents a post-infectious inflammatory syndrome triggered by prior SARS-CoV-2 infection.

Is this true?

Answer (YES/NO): NO